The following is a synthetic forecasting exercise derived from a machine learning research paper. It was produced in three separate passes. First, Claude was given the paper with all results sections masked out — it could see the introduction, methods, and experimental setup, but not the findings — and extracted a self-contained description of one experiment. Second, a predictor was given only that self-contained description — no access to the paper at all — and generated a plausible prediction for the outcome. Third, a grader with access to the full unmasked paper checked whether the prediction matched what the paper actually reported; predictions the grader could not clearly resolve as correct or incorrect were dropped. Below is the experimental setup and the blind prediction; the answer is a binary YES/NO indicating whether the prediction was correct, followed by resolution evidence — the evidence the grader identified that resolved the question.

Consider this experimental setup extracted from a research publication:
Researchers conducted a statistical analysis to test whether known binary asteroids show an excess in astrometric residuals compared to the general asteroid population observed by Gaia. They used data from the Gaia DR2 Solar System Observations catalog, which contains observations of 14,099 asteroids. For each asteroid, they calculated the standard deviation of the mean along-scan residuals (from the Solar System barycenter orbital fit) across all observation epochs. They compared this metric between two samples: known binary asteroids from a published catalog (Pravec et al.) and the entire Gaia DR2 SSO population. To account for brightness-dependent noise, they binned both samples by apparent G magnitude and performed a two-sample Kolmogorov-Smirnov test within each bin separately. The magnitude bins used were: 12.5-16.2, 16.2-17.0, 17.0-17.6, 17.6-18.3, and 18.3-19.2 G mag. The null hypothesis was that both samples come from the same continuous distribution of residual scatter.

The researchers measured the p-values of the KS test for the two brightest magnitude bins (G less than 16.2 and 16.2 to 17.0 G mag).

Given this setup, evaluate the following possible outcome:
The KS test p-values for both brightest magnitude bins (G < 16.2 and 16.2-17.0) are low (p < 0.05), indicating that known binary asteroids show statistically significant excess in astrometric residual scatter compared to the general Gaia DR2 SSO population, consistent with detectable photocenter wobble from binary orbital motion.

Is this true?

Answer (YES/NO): YES